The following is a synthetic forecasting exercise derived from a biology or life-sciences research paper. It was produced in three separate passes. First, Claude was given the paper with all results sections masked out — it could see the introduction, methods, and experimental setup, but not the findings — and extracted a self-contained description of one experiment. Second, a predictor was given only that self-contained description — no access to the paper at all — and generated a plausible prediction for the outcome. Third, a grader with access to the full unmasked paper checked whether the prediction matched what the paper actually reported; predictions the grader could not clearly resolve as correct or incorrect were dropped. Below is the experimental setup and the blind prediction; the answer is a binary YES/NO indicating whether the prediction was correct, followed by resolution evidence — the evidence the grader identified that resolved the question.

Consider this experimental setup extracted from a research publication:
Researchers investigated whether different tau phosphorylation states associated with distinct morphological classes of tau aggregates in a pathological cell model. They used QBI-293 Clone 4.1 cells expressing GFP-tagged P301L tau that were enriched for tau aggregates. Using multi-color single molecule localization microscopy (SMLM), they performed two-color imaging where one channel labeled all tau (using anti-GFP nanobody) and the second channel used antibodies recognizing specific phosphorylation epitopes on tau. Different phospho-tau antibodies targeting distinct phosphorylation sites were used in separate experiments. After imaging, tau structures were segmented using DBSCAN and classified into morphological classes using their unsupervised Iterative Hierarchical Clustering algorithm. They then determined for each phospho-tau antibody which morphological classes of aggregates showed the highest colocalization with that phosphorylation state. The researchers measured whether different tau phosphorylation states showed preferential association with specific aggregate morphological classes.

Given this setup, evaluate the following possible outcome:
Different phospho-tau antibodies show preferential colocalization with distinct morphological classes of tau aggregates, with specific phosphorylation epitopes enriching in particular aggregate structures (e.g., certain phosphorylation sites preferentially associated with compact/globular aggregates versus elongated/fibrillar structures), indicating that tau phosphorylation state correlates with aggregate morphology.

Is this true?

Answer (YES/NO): YES